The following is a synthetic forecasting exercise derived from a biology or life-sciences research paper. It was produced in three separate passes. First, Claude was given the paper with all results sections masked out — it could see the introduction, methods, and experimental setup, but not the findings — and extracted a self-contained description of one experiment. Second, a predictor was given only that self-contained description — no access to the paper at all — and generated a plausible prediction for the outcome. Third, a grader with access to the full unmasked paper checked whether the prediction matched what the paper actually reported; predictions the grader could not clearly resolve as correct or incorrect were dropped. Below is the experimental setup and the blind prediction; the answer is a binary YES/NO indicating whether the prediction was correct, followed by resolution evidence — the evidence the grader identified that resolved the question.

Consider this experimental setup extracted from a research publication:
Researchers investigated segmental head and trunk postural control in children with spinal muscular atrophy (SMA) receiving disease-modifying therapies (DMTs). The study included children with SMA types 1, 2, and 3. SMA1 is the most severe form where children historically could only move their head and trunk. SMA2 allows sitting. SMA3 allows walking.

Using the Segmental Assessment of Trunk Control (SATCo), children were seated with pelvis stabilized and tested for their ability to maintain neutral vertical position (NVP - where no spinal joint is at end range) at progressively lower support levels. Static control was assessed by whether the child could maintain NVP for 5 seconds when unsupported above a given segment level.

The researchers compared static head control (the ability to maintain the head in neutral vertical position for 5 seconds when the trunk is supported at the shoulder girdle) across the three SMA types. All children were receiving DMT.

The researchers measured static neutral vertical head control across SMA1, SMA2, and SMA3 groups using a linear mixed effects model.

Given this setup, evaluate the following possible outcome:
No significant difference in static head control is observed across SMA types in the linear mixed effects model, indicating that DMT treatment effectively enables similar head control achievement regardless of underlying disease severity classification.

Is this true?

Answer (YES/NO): NO